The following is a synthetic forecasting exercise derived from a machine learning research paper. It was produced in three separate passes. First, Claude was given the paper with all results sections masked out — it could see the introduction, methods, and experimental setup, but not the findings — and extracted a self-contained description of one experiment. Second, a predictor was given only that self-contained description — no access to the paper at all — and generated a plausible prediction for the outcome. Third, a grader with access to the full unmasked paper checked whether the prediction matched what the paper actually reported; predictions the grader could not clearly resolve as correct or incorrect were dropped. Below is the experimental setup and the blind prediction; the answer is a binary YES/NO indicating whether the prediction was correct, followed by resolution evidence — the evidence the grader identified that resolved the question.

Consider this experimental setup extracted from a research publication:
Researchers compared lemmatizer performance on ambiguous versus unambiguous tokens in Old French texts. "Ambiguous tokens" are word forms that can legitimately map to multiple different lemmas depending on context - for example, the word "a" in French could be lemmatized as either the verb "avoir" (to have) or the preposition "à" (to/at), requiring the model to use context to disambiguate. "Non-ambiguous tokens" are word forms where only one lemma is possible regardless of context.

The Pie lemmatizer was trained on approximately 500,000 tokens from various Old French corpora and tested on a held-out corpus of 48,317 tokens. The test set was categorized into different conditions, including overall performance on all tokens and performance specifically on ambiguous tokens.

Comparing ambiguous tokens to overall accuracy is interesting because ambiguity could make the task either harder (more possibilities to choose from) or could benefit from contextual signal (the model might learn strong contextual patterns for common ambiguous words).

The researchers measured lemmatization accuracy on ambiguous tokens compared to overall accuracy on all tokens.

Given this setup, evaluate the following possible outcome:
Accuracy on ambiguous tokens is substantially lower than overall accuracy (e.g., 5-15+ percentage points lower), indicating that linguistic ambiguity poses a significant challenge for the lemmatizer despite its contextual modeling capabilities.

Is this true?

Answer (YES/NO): NO